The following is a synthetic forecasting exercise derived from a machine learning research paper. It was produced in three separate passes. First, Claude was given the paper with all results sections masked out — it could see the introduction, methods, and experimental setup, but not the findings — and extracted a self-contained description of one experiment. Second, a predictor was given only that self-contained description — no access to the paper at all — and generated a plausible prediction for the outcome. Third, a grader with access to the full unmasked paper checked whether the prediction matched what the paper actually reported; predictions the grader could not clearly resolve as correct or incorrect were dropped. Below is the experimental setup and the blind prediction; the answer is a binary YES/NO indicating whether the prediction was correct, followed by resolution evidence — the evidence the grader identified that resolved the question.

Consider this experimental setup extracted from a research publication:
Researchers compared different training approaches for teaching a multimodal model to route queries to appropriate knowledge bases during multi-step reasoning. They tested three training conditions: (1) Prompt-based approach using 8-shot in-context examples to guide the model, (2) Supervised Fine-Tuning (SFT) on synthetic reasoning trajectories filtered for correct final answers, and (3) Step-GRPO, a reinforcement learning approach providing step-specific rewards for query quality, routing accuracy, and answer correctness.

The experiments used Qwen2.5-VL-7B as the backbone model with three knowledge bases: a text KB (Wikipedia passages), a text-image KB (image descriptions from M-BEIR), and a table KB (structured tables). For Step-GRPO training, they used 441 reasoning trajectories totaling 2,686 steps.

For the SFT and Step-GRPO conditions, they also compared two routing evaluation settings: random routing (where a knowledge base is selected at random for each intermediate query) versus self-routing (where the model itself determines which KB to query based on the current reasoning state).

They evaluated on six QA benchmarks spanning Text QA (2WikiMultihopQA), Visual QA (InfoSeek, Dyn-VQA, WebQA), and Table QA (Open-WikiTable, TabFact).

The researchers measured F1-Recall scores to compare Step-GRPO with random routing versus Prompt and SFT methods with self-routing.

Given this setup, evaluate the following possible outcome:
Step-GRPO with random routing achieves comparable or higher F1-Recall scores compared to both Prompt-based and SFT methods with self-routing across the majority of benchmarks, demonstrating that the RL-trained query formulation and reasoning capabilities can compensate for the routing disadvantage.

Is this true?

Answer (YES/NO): YES